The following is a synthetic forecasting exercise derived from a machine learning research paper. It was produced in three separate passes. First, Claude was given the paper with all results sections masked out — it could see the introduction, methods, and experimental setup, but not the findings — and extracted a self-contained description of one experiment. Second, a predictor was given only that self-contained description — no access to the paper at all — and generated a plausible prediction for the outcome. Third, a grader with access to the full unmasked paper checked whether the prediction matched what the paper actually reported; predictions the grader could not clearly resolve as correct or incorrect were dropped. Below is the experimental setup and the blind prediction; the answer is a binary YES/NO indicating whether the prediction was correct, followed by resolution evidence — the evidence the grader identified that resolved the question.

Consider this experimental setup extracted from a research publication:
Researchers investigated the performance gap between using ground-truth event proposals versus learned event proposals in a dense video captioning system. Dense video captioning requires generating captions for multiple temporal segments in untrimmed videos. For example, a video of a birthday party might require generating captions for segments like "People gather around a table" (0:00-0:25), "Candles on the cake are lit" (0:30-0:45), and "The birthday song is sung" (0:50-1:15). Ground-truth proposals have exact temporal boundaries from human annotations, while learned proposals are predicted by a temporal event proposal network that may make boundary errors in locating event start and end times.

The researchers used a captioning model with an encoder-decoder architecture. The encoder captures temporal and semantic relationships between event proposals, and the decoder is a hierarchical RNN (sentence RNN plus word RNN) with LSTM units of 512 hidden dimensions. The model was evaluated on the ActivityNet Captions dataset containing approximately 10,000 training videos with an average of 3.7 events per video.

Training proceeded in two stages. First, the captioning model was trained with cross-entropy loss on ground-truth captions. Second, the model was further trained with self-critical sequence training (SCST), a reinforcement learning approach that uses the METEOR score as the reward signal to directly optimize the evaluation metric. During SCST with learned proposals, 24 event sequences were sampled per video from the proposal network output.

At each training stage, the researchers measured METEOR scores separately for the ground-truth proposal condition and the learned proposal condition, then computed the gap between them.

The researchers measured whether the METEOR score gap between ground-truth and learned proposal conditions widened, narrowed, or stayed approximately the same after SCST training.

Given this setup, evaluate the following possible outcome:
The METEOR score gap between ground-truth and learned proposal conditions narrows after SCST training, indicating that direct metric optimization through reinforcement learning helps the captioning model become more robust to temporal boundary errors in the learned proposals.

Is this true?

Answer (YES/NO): NO